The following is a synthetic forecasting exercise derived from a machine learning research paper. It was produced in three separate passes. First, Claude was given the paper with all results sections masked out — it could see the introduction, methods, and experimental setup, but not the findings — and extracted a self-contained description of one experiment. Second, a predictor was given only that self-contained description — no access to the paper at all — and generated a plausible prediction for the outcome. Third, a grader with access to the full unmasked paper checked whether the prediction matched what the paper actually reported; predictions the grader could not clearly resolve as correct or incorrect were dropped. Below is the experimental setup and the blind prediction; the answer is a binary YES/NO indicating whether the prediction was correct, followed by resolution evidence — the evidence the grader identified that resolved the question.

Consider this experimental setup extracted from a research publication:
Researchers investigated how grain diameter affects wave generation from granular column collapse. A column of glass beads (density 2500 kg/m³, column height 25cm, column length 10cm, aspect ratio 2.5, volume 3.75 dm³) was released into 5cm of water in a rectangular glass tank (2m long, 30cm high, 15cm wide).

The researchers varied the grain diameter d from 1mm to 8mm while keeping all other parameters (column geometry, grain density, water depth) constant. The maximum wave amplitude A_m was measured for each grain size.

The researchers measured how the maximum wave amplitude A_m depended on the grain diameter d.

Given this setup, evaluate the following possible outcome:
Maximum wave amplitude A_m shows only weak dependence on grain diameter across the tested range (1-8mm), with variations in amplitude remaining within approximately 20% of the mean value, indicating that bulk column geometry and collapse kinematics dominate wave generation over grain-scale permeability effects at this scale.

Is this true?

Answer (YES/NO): YES